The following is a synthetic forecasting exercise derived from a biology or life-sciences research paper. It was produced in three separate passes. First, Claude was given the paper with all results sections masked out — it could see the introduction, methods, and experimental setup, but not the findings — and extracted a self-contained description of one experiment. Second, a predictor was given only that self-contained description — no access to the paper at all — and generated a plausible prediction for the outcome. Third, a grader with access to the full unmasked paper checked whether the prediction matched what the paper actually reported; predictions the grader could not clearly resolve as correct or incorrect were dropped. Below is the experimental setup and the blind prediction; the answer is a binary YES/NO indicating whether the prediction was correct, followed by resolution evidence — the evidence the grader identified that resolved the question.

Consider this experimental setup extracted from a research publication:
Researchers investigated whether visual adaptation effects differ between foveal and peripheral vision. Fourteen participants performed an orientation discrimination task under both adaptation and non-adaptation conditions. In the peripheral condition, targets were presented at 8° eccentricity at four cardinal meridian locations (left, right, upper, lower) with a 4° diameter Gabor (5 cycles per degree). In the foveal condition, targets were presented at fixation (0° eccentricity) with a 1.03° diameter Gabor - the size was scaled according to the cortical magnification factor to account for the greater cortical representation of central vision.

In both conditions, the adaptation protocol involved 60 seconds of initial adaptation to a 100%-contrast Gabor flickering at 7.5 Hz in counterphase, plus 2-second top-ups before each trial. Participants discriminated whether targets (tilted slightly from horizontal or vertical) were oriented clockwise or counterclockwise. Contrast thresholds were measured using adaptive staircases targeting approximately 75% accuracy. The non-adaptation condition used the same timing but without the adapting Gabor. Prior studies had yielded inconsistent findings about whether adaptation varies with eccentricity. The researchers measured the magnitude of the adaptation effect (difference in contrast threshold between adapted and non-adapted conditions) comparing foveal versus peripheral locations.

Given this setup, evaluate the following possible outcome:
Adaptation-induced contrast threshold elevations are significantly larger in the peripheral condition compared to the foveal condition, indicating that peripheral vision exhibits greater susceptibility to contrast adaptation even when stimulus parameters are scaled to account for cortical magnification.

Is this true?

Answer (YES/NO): YES